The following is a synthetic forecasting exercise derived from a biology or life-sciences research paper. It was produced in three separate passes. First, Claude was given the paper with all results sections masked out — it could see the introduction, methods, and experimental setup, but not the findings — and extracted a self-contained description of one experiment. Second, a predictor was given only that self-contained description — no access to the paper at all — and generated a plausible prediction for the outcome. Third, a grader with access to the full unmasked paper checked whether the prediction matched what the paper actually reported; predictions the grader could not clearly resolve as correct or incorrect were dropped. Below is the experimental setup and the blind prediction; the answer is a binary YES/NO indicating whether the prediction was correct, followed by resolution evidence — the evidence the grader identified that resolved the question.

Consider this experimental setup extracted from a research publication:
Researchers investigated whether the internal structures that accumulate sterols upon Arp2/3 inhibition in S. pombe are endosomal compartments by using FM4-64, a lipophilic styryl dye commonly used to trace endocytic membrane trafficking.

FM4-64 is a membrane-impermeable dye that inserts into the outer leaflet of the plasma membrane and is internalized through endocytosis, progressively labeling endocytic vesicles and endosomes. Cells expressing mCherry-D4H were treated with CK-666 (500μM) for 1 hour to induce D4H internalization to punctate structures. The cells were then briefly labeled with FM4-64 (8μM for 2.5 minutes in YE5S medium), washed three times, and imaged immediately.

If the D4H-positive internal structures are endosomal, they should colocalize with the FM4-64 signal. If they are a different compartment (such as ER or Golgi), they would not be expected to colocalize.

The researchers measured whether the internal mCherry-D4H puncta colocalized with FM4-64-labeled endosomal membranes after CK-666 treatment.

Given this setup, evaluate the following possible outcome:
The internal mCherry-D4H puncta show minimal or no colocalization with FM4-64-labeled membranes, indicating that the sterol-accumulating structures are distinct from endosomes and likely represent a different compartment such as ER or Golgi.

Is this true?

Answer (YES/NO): NO